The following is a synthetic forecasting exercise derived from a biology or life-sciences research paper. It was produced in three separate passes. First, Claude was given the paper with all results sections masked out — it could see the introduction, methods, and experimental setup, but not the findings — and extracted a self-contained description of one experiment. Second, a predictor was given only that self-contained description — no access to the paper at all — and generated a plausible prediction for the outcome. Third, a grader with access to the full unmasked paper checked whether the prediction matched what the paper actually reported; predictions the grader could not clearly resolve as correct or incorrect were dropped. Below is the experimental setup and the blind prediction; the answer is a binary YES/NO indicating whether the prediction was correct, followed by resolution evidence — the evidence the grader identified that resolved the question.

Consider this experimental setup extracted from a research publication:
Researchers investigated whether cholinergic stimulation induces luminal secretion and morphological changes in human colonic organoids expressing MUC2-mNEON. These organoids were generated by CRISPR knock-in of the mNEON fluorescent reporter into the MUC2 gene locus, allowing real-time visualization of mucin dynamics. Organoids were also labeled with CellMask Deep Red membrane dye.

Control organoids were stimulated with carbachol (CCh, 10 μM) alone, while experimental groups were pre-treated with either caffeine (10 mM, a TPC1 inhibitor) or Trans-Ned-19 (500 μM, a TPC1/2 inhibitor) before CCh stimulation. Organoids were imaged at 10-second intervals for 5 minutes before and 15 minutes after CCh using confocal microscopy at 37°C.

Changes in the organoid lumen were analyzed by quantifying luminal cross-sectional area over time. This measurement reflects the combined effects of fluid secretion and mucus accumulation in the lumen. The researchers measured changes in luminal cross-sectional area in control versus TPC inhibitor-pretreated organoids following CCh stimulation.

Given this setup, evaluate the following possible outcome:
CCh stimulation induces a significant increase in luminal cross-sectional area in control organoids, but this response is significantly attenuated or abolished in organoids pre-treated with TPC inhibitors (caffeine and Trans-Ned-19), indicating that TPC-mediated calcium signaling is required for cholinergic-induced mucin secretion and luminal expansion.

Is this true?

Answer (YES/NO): NO